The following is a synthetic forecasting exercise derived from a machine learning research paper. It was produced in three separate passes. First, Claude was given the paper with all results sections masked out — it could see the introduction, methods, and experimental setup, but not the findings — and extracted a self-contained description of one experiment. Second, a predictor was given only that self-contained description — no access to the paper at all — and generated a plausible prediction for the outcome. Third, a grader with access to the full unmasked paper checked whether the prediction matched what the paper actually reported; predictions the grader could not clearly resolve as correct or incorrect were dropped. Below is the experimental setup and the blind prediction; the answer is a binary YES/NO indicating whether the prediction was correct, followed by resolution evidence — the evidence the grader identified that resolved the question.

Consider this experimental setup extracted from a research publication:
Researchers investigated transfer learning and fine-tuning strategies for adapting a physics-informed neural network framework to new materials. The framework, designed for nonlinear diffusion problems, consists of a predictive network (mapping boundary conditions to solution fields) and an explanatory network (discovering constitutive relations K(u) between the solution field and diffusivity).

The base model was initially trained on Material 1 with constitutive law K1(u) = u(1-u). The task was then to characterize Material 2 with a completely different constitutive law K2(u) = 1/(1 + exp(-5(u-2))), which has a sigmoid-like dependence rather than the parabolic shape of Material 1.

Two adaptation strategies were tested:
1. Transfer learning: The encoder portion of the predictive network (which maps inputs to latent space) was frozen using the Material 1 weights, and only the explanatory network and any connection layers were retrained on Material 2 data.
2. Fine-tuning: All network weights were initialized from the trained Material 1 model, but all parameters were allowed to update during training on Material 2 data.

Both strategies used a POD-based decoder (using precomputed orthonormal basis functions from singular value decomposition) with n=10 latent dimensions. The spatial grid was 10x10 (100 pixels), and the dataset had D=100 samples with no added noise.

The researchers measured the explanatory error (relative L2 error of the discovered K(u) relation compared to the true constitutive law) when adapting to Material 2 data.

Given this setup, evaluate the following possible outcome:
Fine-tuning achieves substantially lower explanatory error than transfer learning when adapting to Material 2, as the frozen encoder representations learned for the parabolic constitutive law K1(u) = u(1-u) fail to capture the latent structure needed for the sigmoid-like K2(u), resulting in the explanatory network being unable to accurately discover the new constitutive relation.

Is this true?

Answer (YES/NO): NO